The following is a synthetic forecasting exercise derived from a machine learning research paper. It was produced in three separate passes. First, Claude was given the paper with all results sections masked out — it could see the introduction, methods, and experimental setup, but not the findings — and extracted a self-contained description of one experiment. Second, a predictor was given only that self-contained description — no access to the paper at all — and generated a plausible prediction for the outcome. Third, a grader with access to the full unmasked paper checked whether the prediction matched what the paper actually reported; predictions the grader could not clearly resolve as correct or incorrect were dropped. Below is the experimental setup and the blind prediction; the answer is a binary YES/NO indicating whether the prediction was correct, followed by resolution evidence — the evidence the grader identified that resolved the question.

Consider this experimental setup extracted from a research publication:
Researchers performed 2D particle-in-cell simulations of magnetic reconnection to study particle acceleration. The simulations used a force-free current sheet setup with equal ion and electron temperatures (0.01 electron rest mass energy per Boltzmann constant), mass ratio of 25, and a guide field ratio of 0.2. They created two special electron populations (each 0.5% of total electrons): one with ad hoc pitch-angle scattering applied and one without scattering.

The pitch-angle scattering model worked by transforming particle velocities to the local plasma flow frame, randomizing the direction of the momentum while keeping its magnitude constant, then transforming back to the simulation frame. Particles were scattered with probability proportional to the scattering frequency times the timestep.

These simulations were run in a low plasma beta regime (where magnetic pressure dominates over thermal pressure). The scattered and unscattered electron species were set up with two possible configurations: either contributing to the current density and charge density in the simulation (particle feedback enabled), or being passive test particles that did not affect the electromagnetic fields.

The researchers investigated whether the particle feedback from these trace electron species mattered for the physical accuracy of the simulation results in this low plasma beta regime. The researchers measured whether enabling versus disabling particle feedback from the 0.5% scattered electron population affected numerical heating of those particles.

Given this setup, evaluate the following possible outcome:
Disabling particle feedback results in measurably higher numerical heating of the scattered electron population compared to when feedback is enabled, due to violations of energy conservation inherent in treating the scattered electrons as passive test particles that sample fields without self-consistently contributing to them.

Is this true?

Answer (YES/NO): YES